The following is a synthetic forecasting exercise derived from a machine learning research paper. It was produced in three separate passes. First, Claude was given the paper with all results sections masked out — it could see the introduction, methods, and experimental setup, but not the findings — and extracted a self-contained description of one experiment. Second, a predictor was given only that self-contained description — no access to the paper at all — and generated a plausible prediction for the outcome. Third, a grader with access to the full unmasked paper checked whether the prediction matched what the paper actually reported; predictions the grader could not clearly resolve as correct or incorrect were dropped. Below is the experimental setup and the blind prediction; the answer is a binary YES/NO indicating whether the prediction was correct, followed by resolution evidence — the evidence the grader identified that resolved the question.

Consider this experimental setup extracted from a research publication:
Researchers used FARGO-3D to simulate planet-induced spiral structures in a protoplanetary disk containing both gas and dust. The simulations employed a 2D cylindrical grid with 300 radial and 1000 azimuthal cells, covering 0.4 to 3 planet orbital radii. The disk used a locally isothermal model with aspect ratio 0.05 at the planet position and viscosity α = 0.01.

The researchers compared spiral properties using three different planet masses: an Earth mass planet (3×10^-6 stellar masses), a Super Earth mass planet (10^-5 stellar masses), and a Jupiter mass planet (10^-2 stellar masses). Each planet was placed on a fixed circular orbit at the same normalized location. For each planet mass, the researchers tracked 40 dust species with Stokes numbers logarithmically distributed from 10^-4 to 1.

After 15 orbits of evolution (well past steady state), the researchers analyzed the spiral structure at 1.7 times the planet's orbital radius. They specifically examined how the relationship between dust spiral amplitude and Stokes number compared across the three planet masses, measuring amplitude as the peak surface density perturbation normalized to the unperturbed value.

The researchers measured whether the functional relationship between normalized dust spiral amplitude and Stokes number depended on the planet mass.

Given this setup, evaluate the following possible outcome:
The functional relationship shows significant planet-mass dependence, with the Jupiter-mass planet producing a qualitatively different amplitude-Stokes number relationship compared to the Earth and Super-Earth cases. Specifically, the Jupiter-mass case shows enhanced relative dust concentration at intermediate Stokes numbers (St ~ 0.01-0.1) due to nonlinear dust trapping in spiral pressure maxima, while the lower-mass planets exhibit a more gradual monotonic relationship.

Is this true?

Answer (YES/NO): NO